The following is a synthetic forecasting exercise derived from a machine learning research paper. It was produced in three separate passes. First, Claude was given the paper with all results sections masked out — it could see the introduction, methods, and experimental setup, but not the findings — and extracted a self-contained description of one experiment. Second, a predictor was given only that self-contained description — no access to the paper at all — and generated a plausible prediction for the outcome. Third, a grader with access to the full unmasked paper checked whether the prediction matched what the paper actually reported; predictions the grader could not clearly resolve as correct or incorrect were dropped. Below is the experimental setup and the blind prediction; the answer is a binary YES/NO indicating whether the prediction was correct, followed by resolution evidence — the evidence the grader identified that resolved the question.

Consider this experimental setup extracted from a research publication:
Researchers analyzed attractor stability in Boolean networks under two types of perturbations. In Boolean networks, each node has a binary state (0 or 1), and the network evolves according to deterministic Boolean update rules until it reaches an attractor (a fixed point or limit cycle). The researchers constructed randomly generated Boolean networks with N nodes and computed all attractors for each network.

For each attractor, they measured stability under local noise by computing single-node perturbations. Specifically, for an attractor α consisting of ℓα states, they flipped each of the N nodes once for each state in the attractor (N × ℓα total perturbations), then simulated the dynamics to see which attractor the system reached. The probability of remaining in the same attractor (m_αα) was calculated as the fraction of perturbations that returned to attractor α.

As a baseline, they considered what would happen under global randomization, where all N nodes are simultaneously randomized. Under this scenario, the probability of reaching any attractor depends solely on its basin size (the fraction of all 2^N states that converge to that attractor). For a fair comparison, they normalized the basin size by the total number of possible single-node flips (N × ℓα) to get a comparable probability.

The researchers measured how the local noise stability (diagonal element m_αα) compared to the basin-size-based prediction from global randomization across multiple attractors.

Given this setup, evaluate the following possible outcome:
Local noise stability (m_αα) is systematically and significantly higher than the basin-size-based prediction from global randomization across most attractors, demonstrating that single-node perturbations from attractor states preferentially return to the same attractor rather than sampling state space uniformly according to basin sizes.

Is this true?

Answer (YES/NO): YES